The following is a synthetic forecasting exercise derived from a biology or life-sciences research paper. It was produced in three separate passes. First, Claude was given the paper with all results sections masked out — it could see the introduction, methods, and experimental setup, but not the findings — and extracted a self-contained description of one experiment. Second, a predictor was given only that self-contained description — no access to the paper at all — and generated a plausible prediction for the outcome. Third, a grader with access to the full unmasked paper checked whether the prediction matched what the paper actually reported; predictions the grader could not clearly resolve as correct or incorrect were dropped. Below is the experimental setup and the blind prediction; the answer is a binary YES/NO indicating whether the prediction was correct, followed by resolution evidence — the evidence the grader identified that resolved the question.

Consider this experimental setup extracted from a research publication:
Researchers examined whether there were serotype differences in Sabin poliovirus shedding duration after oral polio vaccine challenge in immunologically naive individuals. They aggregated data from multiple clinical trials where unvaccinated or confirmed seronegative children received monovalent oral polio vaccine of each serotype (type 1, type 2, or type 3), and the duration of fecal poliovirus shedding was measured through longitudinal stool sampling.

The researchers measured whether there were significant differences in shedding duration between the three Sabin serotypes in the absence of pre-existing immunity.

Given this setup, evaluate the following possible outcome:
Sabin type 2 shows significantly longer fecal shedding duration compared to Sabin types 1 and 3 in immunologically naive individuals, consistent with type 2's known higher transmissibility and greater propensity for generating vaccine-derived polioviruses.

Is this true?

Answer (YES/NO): NO